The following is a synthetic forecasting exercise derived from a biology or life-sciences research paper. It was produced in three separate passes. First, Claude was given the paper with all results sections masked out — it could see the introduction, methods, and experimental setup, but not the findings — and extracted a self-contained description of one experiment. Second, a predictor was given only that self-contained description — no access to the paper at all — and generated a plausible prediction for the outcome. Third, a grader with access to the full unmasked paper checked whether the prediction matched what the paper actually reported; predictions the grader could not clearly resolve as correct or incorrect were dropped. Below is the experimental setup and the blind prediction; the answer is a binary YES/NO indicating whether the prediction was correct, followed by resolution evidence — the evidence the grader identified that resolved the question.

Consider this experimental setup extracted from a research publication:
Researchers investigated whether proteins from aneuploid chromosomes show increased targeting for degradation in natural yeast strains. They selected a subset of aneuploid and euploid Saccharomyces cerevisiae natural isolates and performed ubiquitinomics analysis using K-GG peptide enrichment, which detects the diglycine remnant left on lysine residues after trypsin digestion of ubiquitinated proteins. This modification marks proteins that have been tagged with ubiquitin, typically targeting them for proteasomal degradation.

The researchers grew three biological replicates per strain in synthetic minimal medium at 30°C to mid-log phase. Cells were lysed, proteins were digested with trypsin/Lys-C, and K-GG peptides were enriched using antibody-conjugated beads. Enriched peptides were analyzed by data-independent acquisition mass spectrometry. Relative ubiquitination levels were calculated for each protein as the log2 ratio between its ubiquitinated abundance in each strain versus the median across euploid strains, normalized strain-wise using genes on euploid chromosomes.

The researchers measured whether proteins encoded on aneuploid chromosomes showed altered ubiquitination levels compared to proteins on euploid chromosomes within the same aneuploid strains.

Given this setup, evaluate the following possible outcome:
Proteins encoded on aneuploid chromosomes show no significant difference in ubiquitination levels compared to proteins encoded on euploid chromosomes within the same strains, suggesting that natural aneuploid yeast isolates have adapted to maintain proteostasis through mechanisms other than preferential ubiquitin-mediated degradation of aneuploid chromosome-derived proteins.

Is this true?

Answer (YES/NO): NO